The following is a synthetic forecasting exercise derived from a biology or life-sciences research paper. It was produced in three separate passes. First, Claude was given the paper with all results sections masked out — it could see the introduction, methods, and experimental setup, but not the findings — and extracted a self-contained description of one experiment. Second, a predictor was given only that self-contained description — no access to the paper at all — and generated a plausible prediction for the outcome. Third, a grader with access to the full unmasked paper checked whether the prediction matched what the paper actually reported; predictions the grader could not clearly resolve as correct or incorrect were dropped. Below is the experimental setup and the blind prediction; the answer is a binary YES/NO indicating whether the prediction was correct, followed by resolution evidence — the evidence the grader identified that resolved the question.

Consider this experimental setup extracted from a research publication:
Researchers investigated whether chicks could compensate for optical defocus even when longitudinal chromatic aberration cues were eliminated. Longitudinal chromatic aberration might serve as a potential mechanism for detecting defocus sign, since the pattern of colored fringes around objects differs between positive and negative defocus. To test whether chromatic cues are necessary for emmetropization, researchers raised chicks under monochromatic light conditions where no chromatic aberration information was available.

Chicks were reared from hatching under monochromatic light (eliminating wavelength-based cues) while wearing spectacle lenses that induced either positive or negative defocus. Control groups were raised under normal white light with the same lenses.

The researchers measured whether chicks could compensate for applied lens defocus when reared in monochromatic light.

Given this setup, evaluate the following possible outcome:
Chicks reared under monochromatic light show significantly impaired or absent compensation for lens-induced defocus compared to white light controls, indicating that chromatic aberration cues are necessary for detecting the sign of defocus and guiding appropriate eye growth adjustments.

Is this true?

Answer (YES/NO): NO